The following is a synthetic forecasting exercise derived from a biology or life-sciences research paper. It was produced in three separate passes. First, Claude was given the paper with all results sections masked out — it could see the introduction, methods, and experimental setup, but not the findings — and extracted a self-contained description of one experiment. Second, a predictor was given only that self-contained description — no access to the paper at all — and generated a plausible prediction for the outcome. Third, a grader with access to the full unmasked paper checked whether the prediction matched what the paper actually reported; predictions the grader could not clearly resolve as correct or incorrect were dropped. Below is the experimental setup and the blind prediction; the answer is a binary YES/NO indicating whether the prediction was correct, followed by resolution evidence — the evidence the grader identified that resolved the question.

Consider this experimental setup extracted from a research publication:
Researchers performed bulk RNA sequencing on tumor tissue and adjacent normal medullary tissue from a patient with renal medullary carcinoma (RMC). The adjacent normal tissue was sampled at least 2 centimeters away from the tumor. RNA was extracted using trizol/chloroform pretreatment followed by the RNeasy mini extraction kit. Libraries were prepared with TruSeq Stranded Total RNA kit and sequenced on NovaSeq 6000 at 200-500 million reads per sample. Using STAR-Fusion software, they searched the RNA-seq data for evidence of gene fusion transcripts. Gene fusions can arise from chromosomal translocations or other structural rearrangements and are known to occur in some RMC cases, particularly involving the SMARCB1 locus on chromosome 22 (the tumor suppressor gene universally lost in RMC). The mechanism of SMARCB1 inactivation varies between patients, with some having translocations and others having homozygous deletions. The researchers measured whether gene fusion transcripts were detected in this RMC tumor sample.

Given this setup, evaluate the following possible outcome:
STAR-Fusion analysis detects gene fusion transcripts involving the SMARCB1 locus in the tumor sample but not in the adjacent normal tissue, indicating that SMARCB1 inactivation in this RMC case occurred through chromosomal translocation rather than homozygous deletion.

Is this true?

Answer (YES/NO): NO